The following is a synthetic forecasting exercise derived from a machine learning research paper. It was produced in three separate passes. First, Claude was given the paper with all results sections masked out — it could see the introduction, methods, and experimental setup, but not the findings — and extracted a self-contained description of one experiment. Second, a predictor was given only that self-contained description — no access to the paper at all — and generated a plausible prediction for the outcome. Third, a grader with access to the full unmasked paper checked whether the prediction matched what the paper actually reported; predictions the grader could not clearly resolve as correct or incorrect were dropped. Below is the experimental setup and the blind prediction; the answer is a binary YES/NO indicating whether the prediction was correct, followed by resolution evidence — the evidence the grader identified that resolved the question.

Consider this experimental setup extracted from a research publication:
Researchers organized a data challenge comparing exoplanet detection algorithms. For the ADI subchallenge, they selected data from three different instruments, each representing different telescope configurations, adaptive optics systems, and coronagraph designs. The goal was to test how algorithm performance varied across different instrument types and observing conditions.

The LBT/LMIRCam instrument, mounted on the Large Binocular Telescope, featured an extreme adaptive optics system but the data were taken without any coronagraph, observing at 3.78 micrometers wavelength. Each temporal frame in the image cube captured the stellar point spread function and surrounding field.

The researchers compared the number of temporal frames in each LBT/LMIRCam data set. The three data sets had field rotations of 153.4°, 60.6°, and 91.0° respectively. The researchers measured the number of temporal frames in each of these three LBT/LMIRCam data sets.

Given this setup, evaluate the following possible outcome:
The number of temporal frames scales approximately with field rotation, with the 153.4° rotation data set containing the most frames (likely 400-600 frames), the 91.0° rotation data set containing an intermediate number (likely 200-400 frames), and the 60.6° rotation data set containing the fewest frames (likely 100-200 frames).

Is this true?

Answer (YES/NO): NO